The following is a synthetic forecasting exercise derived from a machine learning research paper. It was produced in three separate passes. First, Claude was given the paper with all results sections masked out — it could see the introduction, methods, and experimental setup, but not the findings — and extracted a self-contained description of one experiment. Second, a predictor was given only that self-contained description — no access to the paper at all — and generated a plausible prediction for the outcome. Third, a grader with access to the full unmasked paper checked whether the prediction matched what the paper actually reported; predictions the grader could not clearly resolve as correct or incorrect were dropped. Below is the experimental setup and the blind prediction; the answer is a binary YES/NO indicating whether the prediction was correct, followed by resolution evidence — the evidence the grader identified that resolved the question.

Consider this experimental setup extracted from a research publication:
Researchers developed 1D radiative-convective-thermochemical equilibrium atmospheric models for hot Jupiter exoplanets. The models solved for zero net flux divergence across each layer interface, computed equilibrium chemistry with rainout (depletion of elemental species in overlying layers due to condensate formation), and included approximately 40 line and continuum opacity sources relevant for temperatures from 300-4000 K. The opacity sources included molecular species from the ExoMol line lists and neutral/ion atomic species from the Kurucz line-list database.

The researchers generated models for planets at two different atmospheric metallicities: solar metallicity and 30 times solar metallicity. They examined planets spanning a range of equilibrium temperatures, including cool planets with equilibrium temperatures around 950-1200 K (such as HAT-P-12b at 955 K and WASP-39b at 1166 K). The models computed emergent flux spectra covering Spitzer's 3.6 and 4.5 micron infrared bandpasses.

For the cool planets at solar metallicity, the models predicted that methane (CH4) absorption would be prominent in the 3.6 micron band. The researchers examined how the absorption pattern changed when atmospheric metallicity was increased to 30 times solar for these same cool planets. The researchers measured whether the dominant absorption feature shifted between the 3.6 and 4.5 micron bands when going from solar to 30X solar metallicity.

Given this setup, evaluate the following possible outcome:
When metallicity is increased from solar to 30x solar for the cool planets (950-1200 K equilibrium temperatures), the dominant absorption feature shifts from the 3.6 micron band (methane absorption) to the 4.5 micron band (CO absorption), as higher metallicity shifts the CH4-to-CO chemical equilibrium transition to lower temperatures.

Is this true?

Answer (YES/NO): YES